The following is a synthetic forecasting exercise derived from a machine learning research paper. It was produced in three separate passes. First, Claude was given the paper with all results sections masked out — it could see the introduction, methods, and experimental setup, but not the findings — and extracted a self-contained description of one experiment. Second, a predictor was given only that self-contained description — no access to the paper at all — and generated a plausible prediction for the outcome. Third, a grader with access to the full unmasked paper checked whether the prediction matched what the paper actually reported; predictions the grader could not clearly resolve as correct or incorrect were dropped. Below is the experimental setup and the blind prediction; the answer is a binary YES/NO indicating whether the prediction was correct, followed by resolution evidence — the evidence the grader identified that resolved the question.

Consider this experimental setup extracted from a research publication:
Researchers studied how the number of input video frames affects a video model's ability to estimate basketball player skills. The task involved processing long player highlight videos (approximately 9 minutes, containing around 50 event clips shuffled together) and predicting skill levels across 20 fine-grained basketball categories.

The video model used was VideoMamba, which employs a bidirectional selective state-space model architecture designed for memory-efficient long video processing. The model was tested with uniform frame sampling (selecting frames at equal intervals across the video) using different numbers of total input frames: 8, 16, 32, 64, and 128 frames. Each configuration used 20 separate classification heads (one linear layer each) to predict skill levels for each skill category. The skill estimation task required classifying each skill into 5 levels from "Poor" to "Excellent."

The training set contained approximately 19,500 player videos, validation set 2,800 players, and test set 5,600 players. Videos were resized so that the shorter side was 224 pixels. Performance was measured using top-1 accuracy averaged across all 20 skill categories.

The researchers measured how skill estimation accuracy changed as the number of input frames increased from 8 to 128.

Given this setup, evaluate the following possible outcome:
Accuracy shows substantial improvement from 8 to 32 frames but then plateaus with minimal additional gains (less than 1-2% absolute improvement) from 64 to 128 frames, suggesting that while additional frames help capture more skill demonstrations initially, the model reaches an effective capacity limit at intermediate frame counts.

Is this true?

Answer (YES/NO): NO